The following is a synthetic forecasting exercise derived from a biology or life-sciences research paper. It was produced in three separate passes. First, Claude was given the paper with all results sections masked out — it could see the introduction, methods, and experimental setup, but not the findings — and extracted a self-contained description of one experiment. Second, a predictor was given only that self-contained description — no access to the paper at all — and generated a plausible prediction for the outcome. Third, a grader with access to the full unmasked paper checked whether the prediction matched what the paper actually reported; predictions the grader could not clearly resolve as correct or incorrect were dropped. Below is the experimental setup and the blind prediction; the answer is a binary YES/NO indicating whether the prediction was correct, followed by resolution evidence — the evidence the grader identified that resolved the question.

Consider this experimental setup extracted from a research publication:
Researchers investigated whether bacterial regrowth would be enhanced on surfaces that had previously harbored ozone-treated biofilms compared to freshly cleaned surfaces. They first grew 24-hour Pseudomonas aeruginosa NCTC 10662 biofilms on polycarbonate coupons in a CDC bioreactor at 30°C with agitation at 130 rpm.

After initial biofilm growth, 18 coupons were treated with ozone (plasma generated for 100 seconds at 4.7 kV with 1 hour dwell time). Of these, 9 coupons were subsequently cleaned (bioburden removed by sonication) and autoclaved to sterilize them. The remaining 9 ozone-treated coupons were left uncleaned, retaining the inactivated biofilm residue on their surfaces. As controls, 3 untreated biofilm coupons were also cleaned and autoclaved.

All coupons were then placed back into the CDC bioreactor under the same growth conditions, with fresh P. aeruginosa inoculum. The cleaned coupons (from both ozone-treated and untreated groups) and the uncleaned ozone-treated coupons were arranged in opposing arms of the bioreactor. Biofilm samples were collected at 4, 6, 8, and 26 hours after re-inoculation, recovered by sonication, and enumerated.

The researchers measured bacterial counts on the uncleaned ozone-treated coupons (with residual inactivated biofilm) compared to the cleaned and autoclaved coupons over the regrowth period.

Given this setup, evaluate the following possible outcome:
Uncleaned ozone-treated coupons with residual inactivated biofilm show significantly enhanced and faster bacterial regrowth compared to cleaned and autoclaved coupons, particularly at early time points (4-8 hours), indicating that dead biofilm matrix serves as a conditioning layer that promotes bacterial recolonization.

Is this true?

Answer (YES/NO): NO